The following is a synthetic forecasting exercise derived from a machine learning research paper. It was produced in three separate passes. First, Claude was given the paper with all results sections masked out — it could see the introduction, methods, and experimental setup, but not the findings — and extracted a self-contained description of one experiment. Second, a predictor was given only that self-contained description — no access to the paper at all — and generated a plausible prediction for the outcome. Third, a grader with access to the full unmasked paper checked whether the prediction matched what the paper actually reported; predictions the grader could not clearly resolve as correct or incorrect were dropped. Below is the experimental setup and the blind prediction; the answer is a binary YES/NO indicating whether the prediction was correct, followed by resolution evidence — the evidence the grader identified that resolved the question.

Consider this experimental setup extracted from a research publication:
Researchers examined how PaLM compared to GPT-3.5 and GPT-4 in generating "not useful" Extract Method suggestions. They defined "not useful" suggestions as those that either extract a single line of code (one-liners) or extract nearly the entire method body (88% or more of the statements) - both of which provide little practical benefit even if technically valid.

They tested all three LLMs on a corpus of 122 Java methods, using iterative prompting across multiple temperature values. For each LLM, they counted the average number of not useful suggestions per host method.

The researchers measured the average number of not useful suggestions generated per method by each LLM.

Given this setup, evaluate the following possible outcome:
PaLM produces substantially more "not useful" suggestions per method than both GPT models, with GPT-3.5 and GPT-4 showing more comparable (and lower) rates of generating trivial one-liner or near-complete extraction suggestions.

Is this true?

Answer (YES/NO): NO